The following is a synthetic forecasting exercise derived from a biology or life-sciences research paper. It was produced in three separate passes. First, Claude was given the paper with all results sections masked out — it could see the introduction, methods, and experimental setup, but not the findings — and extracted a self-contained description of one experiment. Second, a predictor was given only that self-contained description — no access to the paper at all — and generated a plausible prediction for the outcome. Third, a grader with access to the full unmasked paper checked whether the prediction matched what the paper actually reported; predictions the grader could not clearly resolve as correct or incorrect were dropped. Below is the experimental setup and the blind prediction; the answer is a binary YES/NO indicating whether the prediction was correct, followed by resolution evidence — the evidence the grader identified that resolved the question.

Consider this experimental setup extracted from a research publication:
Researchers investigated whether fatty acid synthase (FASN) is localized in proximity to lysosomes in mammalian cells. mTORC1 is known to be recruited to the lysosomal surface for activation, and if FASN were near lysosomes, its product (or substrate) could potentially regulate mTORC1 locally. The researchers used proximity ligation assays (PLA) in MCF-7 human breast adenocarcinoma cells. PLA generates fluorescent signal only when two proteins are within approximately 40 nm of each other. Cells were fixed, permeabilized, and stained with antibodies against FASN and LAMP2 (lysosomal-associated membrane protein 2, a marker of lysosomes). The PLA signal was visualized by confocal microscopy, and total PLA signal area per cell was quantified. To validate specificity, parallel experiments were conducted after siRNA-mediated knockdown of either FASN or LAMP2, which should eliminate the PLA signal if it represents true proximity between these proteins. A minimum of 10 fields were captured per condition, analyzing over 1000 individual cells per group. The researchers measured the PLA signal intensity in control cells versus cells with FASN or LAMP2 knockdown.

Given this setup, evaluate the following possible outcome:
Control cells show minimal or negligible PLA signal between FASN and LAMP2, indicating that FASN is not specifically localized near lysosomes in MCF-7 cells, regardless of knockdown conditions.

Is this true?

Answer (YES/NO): NO